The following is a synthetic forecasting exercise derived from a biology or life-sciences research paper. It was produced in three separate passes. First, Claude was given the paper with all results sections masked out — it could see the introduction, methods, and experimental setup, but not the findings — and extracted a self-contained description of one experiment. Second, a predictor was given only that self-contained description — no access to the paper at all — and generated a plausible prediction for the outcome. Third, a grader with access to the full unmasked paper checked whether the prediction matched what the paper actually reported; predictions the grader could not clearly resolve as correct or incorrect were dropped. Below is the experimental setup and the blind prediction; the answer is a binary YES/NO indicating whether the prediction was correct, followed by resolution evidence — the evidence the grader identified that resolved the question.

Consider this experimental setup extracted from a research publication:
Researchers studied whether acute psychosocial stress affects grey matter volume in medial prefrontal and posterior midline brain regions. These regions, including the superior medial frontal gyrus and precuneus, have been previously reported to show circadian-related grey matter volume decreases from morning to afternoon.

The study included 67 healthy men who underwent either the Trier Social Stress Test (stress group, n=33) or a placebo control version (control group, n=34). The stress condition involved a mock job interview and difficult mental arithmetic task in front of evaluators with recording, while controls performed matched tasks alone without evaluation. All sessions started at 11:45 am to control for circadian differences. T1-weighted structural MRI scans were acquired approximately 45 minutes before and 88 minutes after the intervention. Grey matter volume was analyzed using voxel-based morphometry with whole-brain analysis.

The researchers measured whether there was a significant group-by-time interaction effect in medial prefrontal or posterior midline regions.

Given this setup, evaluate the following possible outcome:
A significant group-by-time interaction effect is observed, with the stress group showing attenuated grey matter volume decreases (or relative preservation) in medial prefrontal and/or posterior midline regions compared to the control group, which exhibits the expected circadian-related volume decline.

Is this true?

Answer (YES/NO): YES